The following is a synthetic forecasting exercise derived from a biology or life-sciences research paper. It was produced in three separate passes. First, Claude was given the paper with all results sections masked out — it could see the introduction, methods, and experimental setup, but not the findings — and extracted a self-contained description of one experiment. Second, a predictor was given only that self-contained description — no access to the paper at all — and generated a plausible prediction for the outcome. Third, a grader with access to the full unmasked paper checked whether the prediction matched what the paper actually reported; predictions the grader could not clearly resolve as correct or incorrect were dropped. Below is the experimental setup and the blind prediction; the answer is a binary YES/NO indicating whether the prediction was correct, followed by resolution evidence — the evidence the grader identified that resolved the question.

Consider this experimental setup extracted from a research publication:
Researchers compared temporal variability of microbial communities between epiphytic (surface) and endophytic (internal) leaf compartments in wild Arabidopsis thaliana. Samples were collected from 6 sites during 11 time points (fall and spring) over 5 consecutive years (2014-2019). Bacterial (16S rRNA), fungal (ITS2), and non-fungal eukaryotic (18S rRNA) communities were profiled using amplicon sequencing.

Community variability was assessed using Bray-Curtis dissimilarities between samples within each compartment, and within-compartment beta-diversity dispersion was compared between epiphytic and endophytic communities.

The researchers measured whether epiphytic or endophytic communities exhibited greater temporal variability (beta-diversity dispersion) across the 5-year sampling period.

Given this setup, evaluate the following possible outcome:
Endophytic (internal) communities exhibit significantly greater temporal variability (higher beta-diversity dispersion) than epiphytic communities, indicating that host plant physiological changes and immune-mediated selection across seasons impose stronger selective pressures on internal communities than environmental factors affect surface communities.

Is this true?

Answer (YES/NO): NO